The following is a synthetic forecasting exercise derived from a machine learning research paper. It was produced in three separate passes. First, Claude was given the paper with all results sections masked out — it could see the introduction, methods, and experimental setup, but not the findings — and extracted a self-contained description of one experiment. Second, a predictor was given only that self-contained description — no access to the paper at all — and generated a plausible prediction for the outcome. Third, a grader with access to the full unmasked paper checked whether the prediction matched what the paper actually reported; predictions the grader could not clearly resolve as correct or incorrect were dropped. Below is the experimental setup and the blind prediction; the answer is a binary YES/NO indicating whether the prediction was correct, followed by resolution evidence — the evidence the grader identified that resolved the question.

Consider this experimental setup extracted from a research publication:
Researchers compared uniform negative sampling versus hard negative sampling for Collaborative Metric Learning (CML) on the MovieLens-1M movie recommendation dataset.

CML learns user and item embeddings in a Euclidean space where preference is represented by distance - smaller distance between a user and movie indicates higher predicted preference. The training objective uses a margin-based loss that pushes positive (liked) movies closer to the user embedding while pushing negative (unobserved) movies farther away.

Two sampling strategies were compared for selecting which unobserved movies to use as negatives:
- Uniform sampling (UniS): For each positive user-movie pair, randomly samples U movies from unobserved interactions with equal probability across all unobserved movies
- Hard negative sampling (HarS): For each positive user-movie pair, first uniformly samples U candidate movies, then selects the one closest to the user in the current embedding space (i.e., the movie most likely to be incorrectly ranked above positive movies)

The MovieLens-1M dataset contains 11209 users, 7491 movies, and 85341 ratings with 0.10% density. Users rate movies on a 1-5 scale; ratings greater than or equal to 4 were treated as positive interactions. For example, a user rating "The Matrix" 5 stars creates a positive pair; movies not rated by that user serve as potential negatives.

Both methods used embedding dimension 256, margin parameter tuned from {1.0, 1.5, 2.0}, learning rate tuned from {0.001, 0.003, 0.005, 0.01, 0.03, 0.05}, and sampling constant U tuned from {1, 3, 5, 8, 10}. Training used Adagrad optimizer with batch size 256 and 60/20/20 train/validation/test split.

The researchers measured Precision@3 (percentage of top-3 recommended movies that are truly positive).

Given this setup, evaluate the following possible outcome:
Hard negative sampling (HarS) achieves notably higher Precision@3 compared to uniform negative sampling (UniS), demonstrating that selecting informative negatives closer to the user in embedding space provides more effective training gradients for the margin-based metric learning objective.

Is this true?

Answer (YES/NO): YES